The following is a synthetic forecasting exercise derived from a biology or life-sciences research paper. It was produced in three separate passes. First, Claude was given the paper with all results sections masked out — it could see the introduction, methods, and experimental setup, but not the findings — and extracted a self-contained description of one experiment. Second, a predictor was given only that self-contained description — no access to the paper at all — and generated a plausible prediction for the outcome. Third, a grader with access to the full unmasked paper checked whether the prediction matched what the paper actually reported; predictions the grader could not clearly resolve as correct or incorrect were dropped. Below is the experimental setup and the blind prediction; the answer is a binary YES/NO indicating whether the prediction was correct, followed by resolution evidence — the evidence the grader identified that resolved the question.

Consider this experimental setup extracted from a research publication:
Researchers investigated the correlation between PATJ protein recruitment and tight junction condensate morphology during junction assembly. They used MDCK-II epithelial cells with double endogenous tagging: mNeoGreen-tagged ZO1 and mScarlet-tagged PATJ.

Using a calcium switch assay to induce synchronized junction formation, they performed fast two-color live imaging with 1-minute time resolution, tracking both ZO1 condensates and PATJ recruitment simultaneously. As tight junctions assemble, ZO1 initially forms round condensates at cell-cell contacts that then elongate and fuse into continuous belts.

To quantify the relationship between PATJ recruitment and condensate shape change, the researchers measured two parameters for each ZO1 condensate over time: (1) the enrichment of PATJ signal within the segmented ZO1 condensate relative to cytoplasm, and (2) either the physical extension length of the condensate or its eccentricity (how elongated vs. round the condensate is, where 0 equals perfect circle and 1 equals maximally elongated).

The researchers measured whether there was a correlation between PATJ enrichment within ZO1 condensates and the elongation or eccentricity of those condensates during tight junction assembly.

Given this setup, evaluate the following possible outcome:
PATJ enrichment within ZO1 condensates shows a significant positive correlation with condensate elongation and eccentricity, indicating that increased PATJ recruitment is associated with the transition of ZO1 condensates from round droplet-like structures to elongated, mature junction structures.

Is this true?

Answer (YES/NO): YES